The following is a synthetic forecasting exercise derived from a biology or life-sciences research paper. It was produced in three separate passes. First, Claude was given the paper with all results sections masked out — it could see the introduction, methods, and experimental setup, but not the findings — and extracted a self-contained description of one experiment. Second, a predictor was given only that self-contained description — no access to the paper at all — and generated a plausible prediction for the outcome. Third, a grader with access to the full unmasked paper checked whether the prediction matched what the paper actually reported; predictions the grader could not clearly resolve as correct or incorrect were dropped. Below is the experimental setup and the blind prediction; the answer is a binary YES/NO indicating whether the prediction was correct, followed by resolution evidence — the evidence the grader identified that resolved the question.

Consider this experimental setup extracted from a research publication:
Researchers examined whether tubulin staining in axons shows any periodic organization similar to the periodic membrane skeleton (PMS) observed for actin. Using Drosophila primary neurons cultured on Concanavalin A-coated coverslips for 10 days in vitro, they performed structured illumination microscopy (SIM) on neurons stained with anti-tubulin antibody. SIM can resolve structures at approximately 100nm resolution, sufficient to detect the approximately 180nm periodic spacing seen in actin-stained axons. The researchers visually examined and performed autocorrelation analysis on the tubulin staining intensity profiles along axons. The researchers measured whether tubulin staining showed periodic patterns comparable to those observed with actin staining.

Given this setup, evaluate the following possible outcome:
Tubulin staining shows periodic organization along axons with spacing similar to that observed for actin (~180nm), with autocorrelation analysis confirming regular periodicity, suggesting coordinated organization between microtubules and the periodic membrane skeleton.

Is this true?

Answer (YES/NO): NO